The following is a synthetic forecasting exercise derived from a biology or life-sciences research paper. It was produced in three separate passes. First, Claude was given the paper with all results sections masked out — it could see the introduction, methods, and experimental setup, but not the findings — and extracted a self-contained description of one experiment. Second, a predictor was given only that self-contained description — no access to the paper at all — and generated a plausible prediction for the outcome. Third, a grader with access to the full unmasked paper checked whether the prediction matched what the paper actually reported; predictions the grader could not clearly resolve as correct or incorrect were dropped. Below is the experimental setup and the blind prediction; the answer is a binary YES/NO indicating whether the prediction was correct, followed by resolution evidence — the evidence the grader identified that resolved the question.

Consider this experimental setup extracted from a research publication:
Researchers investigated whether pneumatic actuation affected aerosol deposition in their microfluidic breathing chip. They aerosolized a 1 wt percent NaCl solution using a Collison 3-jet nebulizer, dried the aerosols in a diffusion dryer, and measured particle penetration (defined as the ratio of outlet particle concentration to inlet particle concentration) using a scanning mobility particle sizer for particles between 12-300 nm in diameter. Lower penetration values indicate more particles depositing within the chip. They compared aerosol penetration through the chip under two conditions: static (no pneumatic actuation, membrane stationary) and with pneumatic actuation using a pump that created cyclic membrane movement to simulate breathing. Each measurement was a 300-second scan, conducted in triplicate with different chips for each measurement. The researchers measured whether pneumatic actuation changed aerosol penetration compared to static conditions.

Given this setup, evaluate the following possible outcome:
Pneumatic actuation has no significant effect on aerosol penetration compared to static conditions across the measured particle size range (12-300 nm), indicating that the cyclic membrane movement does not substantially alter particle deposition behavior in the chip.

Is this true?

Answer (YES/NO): NO